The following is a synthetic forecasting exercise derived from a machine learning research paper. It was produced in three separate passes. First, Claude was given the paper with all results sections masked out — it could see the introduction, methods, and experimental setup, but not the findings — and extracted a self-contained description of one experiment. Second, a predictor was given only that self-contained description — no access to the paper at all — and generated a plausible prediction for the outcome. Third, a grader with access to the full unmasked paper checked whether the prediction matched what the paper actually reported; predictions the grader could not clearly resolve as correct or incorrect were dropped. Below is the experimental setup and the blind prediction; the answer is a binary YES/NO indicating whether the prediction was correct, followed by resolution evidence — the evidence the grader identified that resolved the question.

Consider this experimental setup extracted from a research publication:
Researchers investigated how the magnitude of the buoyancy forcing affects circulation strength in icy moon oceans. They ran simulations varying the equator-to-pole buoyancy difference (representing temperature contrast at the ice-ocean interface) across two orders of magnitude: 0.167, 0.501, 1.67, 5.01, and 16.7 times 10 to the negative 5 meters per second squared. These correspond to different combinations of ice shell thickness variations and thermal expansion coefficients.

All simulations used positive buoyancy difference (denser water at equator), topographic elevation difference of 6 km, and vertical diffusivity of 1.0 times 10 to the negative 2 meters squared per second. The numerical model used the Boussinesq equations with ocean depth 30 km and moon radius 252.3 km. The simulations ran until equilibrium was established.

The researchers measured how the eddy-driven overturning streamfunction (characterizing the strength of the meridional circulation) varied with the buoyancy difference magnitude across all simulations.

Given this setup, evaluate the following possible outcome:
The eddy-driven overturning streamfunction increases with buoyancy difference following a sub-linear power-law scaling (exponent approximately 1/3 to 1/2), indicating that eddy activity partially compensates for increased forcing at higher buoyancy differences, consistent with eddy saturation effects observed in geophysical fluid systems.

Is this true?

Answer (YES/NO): YES